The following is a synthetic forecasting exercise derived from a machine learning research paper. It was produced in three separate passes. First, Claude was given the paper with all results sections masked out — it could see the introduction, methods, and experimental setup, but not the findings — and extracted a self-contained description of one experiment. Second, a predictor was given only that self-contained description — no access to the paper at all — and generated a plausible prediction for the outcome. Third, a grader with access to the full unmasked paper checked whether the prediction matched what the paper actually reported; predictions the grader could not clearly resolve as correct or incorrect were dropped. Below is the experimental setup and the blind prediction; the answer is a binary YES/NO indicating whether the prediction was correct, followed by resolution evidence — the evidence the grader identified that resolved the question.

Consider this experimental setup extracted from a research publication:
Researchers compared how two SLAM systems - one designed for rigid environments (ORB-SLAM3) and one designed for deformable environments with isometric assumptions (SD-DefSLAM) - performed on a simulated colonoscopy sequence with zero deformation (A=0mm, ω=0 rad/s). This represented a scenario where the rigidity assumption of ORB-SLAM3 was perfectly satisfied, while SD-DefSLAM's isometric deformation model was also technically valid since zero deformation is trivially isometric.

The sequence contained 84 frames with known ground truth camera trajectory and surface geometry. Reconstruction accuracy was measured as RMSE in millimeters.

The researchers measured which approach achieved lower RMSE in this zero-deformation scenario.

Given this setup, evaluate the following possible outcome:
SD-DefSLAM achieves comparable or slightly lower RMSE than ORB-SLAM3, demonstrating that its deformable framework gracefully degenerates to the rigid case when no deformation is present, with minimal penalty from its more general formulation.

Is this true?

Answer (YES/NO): NO